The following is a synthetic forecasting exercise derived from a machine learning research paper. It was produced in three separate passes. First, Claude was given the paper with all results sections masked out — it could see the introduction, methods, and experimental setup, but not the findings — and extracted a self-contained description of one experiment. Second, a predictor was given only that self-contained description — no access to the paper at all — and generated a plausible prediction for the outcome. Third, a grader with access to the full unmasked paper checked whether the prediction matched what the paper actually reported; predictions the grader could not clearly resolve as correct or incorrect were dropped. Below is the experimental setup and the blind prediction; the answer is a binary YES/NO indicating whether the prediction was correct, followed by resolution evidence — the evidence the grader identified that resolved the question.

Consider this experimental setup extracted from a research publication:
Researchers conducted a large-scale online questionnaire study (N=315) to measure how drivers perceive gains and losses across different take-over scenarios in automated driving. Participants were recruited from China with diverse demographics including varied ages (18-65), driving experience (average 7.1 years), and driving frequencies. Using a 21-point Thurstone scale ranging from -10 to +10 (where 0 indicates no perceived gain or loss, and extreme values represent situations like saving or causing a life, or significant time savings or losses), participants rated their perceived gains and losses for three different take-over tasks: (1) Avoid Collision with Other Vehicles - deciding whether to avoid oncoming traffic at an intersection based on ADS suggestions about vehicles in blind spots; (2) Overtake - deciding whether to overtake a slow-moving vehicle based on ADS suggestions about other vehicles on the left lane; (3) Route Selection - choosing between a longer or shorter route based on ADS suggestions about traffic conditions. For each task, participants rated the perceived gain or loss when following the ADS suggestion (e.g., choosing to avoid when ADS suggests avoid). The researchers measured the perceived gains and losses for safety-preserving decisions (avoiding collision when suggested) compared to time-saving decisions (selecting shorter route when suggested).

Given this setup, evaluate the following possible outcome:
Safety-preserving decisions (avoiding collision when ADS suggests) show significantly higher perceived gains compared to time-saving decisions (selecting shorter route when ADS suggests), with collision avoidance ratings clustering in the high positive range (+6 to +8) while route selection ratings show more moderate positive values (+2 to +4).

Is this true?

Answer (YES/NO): NO